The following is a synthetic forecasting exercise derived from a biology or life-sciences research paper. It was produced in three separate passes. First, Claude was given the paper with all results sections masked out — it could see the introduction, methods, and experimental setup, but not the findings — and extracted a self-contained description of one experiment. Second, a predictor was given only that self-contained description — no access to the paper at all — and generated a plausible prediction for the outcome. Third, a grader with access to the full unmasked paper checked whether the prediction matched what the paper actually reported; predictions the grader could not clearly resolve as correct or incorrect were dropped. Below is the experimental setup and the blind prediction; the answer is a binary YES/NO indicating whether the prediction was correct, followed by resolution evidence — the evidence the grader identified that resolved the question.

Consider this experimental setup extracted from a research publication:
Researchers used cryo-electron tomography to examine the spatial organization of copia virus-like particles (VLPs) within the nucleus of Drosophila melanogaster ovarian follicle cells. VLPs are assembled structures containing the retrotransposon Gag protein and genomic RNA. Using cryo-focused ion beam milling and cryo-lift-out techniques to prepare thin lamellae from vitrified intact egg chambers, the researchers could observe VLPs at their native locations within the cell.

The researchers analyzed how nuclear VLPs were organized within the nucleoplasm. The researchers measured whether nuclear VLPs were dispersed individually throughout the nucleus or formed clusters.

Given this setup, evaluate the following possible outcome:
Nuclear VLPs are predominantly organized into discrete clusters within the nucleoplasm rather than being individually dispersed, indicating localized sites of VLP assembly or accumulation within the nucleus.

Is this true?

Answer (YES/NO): YES